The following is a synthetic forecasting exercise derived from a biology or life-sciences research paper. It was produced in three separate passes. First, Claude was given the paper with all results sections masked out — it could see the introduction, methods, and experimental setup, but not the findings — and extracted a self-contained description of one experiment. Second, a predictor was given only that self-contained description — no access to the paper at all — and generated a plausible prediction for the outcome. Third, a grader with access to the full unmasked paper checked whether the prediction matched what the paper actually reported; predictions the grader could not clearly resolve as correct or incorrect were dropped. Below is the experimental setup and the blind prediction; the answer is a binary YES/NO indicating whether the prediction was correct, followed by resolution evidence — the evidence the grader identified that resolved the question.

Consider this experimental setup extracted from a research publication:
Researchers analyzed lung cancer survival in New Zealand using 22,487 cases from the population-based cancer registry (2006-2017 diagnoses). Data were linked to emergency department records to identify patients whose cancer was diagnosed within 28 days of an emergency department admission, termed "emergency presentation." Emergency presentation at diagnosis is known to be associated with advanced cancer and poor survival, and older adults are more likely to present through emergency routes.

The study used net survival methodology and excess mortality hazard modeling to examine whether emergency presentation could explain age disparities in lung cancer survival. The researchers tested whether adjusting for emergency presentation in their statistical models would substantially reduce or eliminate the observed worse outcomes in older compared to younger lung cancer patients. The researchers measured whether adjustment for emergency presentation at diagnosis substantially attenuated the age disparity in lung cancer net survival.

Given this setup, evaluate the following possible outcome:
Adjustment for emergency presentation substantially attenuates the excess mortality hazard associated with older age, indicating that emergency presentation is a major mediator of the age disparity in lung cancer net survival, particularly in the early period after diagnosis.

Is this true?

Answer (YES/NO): NO